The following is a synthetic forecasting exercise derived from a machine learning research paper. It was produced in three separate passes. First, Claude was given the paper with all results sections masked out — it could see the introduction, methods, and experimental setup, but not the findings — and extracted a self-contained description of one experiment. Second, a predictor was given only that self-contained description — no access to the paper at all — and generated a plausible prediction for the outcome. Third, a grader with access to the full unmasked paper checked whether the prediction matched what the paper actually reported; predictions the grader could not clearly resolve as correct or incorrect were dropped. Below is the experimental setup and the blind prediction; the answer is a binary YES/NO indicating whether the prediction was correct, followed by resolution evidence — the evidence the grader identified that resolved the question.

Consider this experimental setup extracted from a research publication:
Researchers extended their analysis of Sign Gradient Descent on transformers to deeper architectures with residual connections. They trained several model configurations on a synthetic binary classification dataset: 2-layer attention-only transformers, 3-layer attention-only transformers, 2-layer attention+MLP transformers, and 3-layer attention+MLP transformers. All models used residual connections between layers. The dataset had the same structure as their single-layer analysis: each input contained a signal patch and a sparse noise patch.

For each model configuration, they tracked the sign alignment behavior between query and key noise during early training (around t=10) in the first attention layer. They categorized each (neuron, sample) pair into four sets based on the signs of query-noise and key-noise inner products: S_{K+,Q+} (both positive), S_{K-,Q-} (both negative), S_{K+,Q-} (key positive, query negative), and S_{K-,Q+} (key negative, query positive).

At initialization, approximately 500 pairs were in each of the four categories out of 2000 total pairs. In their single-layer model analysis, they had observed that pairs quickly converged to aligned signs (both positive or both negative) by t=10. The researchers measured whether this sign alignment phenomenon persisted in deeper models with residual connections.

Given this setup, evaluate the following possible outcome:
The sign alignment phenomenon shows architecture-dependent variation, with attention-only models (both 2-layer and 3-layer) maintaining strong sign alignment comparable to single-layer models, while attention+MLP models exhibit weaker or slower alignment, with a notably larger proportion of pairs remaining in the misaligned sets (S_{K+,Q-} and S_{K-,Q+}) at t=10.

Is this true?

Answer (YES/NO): NO